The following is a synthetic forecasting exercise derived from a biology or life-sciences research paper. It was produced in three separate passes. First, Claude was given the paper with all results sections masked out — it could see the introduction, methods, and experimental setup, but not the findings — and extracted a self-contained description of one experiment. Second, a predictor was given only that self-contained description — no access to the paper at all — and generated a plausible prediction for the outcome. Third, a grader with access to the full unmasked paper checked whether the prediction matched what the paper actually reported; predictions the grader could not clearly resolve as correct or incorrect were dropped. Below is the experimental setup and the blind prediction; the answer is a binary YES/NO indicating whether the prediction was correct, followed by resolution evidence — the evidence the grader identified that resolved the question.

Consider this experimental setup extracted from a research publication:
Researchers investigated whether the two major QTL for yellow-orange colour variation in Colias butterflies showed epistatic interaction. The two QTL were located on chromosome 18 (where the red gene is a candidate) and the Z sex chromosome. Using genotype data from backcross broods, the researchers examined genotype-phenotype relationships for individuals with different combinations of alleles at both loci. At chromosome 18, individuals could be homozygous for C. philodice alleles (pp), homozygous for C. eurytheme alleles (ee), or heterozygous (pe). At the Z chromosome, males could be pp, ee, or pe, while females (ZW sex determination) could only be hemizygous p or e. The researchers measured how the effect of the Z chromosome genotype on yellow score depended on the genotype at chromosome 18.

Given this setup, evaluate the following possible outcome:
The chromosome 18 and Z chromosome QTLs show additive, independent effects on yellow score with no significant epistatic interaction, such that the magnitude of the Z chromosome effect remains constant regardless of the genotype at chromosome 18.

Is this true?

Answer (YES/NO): NO